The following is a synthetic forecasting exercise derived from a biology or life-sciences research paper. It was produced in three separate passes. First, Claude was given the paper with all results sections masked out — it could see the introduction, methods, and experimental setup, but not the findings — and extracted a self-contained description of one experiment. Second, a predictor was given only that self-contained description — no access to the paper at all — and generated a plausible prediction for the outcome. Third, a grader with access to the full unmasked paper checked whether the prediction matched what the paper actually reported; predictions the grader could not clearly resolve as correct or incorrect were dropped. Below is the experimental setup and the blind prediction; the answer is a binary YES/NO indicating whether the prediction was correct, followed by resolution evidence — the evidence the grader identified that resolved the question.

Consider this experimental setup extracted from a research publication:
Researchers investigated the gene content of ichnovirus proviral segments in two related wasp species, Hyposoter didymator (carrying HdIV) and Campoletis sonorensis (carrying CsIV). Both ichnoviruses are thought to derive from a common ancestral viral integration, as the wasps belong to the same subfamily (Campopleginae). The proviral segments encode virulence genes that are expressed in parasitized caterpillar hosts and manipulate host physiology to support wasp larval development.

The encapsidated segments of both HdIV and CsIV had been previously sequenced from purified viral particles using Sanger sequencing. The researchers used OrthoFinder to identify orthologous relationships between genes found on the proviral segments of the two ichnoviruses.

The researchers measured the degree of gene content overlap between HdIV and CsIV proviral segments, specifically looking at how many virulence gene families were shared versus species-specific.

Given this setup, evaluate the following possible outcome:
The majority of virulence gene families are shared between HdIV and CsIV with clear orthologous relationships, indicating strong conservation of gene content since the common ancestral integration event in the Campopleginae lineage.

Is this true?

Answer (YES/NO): NO